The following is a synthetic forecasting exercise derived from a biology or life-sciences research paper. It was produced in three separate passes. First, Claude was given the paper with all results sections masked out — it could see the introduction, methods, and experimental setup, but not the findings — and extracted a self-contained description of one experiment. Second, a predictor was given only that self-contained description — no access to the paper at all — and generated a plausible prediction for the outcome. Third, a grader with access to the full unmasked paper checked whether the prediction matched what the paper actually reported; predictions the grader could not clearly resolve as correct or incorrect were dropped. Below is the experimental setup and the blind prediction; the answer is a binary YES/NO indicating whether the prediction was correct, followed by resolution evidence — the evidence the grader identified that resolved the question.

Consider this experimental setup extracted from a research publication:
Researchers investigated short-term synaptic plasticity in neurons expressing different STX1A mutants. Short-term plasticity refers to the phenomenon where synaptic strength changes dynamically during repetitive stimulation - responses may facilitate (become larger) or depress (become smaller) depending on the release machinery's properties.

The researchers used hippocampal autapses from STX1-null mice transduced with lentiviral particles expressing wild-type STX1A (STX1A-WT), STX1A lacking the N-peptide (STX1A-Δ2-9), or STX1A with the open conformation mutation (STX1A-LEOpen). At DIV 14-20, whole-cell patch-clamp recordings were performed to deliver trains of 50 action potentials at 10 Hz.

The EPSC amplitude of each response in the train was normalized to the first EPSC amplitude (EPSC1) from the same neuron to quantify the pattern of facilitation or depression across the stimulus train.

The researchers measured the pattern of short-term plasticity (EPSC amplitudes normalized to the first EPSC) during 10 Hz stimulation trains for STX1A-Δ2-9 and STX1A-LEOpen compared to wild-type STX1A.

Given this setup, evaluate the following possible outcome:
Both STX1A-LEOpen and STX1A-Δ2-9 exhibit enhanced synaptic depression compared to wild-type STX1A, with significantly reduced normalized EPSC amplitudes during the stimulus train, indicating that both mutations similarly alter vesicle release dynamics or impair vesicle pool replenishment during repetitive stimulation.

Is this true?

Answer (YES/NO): NO